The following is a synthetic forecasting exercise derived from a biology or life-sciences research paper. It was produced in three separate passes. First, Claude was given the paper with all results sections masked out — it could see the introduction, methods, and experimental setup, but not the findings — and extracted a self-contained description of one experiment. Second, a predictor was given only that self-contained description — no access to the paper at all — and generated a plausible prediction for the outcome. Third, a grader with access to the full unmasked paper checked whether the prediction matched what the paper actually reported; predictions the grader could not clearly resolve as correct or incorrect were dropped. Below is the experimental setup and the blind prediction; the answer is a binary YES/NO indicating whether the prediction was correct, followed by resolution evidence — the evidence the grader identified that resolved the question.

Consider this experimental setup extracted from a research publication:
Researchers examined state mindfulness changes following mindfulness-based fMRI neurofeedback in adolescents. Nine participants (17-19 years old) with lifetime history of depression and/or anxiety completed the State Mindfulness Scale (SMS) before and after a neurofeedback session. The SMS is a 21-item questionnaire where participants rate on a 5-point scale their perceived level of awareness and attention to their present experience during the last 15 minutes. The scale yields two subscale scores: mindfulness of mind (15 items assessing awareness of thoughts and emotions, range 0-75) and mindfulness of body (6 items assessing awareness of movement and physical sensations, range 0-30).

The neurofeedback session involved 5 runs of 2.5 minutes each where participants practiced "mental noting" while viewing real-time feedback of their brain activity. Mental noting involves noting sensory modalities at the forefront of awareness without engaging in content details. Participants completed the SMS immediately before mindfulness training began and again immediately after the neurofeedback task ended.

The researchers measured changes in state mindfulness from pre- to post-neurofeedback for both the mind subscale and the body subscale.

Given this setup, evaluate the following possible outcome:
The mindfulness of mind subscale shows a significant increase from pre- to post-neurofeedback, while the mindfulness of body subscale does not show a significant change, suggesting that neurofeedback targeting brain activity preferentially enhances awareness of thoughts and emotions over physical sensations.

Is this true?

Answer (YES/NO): NO